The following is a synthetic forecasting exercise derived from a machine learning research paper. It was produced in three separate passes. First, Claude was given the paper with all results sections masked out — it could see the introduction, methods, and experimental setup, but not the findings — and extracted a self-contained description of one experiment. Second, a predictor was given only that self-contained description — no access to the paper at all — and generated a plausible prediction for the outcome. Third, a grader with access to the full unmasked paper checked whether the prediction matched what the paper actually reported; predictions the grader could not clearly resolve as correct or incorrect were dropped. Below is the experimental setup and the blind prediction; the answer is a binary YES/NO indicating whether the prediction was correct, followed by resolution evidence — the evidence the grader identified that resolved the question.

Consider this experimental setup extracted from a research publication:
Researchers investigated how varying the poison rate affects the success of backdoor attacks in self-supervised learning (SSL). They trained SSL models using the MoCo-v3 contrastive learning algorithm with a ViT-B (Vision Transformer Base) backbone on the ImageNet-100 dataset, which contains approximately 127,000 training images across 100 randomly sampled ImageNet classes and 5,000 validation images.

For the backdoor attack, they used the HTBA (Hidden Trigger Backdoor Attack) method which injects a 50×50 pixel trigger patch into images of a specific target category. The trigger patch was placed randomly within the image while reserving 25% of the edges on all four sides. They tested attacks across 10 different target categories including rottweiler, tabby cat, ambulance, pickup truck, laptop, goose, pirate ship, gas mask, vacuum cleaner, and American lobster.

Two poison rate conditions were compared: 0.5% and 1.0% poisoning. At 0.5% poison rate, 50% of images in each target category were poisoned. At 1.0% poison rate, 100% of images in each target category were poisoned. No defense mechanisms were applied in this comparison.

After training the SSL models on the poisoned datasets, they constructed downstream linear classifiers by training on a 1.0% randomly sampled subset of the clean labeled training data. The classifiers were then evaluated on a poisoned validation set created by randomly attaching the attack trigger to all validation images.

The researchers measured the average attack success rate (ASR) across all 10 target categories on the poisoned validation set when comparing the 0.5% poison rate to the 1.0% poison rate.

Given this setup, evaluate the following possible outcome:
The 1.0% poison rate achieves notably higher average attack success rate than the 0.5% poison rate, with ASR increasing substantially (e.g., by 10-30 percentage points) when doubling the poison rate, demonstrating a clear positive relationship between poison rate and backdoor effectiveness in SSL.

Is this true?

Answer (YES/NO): YES